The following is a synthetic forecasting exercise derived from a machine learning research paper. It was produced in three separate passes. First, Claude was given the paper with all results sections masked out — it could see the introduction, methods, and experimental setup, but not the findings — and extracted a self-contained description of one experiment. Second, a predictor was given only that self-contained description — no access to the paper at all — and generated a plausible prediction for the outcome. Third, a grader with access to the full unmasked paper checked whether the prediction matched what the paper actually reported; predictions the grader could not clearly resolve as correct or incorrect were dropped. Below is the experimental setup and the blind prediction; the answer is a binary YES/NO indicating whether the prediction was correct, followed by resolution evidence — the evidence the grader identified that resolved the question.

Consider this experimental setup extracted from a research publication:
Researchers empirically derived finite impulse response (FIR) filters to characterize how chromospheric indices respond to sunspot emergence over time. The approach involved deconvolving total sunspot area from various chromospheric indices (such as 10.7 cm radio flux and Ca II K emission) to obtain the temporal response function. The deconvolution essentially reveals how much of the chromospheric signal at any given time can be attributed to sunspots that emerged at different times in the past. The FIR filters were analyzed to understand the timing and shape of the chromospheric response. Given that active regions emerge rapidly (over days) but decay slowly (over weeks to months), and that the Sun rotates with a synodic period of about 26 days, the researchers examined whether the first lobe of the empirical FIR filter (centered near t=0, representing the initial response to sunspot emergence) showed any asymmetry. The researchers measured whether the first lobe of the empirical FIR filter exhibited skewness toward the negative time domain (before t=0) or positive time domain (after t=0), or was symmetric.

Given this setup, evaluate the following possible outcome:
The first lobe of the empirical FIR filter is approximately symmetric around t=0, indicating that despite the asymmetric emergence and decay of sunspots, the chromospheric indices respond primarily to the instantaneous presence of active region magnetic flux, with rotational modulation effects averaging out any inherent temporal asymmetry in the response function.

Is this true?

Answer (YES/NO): YES